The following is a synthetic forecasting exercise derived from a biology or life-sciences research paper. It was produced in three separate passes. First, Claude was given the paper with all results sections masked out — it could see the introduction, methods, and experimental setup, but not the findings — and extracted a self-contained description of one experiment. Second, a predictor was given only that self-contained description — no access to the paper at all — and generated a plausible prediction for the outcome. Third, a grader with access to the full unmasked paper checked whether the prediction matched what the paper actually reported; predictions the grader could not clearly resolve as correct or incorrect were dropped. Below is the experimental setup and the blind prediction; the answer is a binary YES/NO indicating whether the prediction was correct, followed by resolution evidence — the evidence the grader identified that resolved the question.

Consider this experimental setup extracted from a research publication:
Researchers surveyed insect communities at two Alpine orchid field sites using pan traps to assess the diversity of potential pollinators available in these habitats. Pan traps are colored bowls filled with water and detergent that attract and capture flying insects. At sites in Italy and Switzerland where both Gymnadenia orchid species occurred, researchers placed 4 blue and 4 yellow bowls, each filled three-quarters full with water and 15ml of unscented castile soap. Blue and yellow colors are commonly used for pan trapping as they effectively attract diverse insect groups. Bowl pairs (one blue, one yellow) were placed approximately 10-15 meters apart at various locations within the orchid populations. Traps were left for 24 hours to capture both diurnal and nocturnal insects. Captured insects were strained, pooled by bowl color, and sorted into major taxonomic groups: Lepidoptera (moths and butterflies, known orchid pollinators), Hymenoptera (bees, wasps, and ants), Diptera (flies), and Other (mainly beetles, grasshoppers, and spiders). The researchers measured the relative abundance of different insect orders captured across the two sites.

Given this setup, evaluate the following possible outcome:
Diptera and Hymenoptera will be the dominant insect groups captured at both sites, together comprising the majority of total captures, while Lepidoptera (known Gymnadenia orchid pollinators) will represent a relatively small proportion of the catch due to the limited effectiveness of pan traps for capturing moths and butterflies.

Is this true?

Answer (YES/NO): NO